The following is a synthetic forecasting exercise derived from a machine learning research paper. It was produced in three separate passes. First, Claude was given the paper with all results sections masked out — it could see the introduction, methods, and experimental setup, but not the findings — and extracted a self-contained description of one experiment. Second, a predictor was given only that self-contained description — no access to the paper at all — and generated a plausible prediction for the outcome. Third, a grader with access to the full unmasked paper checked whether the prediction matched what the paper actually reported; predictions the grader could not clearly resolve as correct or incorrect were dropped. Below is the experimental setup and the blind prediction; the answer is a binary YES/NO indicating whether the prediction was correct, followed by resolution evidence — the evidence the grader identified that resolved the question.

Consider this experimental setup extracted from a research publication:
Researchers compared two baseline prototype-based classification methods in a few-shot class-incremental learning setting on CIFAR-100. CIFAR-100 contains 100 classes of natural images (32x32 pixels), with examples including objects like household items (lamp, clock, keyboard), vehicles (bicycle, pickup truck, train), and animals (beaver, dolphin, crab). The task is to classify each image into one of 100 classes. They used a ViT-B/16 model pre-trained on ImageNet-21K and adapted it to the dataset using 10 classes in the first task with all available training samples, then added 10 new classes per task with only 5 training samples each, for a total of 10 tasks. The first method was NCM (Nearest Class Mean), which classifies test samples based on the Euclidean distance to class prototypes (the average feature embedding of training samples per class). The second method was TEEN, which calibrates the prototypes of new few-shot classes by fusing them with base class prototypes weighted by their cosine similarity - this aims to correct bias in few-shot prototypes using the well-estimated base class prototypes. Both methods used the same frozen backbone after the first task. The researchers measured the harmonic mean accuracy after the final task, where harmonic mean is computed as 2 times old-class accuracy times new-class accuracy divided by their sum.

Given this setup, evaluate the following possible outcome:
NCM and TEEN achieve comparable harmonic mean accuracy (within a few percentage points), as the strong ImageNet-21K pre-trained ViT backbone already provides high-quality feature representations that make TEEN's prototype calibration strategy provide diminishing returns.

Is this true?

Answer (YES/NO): YES